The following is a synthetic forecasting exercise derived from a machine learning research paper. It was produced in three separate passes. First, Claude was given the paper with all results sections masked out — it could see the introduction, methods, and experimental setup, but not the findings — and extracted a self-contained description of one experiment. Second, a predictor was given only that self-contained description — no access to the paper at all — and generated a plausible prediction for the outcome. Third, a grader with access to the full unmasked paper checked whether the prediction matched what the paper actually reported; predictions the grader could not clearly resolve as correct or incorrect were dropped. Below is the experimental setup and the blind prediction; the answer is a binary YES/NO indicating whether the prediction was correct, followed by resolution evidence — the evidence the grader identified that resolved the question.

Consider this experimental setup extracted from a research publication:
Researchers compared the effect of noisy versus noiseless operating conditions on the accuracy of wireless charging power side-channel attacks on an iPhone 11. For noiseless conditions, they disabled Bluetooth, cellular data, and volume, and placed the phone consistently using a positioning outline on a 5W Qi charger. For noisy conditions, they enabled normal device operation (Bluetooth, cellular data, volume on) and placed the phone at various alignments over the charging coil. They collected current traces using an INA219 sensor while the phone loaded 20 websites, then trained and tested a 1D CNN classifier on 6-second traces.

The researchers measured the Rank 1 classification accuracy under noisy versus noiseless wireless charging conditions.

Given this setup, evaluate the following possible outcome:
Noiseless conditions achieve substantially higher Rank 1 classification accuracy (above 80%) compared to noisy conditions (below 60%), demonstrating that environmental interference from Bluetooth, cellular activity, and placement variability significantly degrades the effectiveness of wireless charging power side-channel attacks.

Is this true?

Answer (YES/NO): NO